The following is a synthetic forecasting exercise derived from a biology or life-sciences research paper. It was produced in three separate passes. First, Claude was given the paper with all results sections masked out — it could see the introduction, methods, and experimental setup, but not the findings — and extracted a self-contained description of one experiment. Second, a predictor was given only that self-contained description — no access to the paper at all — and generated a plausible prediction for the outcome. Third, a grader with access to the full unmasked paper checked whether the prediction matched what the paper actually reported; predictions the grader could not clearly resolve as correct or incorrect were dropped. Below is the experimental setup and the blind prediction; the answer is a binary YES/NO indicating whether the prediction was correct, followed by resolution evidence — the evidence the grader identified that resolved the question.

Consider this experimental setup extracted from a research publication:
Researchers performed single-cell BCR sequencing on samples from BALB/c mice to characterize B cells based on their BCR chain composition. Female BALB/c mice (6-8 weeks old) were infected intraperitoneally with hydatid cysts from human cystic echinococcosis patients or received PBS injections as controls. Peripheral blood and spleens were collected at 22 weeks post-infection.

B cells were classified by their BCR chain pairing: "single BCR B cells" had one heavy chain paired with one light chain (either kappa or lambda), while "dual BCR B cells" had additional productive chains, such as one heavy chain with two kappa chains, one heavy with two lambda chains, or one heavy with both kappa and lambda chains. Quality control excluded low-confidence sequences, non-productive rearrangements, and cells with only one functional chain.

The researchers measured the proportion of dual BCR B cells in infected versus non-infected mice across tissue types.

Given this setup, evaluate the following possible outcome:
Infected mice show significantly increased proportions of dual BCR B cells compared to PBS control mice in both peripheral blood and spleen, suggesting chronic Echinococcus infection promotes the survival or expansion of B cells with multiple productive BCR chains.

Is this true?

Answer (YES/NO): NO